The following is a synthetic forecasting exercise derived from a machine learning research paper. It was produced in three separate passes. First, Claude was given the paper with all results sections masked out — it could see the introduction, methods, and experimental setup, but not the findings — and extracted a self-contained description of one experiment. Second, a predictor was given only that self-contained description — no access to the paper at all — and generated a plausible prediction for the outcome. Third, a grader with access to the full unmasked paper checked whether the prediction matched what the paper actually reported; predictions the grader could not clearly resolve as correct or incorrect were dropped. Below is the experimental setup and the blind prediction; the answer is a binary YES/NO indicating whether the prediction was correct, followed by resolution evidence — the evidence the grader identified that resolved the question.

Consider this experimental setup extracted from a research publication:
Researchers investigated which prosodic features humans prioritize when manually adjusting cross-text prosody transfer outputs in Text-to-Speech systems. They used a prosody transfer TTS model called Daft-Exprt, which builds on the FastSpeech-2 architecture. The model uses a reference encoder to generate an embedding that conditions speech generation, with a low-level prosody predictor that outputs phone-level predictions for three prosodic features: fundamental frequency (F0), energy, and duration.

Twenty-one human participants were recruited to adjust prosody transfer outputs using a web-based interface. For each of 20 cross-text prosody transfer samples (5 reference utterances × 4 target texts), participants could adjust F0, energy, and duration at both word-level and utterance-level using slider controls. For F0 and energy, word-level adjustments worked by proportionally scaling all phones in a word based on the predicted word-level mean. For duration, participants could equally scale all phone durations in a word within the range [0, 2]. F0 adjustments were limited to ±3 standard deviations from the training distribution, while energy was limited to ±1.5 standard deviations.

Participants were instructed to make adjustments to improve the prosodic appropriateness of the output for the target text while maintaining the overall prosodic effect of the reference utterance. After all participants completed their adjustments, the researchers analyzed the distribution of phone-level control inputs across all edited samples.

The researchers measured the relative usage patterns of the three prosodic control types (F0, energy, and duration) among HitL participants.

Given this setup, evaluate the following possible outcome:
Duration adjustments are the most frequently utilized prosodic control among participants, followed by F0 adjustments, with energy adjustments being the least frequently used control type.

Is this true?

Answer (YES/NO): NO